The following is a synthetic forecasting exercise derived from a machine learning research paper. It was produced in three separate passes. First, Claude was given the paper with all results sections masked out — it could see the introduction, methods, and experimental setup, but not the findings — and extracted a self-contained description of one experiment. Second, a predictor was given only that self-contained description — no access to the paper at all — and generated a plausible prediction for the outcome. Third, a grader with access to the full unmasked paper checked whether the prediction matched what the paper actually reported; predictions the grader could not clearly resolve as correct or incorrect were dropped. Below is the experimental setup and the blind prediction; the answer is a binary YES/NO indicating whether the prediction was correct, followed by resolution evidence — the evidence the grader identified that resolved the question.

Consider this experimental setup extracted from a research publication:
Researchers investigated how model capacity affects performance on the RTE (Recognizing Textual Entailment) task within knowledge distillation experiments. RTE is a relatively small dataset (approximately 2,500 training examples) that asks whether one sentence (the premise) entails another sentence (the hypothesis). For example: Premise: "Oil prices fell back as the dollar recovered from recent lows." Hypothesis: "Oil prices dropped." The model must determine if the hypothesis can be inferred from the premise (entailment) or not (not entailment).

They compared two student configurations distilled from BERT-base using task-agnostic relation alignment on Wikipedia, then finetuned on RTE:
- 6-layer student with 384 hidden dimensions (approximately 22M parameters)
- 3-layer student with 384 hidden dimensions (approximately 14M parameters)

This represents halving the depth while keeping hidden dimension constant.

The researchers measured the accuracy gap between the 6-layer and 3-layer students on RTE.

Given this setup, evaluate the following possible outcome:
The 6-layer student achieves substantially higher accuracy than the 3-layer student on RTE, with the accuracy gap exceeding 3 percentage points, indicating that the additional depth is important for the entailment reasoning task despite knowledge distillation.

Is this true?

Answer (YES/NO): NO